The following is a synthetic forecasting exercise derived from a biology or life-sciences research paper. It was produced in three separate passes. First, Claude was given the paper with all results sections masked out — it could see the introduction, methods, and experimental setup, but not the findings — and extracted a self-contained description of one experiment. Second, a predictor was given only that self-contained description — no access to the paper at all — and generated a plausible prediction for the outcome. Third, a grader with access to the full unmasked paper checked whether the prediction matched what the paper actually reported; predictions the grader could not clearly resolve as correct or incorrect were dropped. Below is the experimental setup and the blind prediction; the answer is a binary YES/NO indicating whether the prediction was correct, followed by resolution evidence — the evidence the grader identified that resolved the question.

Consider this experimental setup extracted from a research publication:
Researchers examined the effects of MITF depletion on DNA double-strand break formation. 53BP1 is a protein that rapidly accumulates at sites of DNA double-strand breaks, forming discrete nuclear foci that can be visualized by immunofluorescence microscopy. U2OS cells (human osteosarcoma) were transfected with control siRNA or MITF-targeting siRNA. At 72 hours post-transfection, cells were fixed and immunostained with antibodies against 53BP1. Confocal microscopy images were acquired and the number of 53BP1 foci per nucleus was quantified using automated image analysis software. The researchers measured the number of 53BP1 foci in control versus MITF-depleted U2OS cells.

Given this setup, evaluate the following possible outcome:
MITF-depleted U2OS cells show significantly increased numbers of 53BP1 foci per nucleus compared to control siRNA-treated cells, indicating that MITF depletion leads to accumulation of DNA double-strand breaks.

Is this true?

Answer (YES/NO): YES